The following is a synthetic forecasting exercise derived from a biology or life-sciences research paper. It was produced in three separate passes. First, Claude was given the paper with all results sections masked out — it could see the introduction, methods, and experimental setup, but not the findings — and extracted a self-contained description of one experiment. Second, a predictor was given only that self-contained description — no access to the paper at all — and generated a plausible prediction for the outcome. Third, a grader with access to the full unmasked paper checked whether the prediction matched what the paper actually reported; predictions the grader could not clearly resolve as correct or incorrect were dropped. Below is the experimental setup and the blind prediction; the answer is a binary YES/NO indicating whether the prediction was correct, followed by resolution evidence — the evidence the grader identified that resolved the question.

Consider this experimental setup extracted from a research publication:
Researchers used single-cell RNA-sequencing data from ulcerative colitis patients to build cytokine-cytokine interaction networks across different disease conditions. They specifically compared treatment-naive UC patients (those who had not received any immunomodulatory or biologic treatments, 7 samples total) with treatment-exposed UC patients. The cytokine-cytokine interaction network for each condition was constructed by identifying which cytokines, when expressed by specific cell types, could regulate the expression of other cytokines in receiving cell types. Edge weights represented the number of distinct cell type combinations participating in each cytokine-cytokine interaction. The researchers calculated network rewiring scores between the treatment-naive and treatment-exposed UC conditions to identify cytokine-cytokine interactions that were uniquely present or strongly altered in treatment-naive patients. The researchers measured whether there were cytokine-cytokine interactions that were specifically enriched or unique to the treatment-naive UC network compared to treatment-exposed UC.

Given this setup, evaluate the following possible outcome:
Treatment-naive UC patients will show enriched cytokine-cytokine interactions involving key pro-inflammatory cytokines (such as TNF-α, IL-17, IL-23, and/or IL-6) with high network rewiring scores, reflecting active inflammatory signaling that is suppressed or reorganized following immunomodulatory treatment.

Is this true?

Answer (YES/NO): YES